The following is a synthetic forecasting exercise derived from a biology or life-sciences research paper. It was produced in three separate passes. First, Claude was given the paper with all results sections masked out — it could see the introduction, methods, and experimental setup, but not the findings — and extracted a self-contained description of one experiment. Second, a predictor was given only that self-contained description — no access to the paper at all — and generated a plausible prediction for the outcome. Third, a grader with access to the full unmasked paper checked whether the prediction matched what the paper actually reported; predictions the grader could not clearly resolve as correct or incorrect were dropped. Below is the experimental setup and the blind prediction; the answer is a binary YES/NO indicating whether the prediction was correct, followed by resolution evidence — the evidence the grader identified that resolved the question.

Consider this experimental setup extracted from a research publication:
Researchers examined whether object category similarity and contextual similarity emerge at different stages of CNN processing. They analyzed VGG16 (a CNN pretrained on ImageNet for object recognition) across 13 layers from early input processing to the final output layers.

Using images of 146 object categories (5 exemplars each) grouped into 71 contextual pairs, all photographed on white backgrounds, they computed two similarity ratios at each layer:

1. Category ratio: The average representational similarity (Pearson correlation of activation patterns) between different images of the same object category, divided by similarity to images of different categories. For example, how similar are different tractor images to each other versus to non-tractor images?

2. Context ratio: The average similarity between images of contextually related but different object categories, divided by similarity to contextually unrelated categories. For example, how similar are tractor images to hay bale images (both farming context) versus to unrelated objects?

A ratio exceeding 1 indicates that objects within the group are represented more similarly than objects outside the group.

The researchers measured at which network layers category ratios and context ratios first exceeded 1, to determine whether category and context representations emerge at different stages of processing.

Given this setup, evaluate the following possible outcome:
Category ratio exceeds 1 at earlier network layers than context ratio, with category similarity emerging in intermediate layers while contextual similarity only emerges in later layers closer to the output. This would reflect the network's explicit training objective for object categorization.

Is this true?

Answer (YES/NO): NO